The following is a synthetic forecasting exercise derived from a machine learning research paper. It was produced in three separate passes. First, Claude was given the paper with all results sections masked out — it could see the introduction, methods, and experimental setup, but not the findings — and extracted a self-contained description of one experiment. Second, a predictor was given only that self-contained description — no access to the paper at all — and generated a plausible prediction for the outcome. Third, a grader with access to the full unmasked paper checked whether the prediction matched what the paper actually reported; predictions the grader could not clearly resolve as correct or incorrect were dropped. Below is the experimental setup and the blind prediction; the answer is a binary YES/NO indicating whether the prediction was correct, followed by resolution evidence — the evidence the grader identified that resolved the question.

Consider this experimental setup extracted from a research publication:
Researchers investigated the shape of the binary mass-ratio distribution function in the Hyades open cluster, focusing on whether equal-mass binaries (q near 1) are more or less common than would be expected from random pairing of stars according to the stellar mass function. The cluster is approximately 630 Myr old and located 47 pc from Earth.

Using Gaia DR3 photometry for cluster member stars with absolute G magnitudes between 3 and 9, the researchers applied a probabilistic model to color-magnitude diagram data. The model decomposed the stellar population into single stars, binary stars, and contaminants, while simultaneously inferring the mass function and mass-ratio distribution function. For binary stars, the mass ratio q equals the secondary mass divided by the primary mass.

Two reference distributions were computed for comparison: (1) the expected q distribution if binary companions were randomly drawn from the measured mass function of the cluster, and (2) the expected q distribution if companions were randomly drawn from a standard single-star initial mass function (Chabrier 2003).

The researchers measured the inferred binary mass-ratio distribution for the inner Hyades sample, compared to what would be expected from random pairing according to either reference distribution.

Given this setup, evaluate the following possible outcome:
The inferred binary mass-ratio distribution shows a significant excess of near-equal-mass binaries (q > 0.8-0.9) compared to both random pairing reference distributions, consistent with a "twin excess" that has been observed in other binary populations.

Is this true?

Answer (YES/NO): YES